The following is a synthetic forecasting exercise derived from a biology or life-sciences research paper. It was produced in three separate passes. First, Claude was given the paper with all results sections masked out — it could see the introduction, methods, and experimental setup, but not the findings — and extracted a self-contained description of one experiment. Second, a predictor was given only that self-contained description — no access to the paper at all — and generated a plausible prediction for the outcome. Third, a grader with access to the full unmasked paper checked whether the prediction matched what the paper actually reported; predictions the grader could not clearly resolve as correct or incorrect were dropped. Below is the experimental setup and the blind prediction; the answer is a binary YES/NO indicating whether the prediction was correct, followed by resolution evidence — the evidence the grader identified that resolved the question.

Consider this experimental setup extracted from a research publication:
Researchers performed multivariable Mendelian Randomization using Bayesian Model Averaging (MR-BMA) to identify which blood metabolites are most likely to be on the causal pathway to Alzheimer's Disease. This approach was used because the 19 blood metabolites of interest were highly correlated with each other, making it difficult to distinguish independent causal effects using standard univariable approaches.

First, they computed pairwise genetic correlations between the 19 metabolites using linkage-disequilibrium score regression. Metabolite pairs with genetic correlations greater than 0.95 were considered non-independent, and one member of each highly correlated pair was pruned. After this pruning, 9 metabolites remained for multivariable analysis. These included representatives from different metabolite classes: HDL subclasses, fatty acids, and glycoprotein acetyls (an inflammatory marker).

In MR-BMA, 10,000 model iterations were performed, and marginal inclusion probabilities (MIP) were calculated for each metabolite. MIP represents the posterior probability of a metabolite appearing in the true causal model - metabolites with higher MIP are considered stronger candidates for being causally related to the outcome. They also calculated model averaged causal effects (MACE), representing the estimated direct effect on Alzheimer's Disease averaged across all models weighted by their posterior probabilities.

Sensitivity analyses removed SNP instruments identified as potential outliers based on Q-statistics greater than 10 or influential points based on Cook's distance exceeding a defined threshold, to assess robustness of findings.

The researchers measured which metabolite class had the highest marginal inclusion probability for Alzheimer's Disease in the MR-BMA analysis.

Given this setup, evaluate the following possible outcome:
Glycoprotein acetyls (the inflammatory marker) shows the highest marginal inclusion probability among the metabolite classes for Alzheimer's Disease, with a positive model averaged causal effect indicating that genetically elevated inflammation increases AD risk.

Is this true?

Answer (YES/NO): YES